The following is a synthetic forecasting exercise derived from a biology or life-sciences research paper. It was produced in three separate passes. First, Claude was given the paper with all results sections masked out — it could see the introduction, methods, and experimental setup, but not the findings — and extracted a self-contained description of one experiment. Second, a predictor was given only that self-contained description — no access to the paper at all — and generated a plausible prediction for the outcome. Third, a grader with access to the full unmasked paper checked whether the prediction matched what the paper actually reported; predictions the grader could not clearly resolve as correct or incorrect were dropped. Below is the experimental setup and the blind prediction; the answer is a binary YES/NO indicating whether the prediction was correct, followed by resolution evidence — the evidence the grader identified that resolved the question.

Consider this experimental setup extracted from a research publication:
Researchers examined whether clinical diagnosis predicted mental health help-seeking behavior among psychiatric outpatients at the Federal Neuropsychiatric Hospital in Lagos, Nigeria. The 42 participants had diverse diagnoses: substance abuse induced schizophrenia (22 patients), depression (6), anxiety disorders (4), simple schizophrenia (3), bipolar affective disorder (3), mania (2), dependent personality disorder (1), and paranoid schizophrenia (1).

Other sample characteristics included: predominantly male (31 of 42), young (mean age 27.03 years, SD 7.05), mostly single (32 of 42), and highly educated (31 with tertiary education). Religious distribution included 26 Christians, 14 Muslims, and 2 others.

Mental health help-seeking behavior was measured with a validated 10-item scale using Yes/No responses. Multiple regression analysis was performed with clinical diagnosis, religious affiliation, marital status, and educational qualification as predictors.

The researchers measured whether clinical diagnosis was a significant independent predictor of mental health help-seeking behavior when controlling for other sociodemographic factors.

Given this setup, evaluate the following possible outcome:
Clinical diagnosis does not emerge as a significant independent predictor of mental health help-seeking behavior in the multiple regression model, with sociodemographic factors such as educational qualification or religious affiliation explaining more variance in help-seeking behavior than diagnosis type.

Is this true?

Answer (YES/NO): YES